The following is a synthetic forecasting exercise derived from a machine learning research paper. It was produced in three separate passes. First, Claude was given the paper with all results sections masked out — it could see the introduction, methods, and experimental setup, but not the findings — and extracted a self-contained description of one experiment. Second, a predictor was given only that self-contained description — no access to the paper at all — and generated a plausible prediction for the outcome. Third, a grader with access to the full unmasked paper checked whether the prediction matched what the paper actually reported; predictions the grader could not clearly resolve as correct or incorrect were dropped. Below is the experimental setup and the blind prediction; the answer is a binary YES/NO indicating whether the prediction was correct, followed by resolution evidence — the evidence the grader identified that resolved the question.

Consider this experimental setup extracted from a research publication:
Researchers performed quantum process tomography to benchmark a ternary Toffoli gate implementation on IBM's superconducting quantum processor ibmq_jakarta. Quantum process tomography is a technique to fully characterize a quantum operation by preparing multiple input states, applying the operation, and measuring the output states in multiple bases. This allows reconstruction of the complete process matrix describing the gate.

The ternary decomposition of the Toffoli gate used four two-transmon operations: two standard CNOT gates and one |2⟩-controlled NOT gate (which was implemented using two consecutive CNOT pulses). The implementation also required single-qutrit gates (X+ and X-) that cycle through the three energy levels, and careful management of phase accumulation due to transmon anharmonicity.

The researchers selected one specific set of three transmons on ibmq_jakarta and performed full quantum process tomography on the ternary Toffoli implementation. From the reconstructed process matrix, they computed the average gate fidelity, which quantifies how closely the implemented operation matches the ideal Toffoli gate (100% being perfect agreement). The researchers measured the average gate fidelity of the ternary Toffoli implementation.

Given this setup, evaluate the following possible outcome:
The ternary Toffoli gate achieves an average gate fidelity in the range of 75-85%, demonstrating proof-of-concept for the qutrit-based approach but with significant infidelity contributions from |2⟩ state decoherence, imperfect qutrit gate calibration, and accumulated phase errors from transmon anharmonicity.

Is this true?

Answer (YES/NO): YES